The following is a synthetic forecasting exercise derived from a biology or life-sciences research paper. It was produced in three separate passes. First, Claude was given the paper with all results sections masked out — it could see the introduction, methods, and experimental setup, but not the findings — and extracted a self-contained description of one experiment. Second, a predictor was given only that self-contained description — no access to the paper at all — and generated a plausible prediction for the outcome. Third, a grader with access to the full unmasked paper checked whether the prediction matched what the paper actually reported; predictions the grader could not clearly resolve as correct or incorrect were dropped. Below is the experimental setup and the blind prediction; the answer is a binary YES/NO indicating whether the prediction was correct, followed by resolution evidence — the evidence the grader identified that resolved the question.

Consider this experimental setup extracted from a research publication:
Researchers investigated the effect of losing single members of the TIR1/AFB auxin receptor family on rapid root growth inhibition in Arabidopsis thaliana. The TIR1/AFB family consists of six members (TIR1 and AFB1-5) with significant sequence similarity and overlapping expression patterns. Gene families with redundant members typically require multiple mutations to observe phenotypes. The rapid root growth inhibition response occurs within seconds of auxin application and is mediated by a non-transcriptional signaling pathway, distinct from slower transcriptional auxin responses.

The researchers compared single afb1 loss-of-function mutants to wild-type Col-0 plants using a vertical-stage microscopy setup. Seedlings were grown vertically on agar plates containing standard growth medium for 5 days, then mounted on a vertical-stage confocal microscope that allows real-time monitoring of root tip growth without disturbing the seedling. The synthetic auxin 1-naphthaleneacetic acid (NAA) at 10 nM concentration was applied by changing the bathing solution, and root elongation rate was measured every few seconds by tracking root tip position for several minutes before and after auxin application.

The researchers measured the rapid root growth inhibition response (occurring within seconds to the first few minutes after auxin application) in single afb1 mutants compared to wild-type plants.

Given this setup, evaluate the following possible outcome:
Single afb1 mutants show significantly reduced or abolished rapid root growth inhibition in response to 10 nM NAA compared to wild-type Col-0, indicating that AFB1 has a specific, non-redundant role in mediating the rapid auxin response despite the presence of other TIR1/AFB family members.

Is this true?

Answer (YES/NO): YES